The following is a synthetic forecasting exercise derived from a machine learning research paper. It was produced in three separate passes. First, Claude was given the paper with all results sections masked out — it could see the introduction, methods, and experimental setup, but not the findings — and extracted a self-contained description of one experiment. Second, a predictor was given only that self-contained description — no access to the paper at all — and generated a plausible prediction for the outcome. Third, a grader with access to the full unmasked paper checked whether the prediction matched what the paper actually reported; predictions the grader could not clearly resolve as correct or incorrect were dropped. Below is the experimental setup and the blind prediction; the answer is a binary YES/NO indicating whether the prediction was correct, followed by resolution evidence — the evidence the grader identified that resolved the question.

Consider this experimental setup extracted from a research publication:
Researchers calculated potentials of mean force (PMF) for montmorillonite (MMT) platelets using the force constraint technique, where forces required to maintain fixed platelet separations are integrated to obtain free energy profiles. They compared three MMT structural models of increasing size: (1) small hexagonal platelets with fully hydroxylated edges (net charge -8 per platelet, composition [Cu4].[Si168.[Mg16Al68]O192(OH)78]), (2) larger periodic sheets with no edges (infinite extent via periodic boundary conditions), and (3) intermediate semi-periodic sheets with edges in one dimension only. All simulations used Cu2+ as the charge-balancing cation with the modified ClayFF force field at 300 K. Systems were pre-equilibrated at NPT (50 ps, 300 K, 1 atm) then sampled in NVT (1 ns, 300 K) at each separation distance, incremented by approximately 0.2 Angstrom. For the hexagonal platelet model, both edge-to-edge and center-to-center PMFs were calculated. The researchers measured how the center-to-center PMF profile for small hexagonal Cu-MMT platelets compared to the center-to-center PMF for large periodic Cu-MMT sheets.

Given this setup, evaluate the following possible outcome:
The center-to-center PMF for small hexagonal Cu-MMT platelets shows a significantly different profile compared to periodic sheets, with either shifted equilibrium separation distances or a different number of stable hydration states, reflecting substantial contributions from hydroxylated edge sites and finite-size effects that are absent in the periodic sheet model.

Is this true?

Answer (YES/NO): NO